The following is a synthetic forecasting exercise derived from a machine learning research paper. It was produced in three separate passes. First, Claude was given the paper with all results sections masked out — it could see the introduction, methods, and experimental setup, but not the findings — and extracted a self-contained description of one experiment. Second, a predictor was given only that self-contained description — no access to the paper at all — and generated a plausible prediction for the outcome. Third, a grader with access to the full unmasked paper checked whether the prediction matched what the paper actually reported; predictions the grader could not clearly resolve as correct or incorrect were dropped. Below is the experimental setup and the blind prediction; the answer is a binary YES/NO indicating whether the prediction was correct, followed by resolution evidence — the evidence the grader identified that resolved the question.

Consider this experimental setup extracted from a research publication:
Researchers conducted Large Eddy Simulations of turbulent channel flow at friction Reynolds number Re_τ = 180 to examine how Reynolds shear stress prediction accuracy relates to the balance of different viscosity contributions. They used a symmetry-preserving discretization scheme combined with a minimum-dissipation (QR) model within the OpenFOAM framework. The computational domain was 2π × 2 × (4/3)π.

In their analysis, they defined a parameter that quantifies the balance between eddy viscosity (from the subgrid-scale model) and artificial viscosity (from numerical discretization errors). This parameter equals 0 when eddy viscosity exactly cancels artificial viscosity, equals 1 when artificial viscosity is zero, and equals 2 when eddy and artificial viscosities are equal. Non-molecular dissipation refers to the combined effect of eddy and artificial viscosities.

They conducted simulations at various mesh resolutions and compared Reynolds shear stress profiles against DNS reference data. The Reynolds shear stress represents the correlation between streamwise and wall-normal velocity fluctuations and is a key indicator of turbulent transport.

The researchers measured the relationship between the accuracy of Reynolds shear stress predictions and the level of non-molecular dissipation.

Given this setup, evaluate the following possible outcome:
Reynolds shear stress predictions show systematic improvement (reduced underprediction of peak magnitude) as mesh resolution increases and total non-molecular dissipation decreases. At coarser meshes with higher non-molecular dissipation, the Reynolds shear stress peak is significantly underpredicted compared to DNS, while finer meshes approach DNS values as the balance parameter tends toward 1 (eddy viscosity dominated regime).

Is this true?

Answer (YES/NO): NO